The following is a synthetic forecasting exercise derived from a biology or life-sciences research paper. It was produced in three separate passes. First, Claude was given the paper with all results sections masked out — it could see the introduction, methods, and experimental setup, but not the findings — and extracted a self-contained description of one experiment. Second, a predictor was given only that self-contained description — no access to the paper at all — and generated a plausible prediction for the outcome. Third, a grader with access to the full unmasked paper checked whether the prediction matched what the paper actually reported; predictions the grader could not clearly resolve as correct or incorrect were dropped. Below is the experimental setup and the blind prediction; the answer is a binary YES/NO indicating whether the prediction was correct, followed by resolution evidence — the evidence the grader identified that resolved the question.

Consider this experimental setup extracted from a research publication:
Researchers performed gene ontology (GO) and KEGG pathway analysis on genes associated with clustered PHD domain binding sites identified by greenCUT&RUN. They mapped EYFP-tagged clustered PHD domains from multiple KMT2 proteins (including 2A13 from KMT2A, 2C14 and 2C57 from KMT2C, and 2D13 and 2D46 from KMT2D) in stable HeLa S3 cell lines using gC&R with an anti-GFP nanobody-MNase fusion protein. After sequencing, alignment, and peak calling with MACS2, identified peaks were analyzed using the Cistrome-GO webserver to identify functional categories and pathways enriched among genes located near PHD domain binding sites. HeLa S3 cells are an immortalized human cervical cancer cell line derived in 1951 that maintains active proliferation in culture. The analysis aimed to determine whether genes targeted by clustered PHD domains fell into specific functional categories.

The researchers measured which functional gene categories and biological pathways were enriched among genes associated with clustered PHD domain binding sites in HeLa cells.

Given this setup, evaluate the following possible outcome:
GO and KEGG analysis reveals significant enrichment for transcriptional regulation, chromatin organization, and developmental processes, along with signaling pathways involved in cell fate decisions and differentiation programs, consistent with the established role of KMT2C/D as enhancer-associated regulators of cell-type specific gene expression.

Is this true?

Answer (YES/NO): NO